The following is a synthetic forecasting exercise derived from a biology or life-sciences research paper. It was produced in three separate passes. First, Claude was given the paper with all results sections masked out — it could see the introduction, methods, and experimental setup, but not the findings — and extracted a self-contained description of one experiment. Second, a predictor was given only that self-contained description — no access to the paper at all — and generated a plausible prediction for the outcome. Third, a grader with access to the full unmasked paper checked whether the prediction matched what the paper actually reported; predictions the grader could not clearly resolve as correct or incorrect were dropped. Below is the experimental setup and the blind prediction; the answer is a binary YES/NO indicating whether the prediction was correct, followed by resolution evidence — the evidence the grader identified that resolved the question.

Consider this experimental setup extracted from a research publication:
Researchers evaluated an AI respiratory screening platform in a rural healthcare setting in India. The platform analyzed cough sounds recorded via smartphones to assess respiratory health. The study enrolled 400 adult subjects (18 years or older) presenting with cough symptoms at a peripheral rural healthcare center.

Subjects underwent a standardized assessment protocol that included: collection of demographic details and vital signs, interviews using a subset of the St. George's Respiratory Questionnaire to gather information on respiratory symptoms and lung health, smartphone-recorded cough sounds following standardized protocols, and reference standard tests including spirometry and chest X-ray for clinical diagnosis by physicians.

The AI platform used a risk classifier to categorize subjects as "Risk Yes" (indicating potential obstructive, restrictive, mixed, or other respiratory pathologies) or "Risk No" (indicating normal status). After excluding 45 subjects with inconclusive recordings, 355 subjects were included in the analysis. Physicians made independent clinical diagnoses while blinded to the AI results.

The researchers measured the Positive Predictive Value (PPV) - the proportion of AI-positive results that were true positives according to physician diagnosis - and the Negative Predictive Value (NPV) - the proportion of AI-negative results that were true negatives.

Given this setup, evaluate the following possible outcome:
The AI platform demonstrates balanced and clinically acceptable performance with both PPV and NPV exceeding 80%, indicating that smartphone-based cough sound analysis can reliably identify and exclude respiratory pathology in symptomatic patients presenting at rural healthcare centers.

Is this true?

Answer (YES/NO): YES